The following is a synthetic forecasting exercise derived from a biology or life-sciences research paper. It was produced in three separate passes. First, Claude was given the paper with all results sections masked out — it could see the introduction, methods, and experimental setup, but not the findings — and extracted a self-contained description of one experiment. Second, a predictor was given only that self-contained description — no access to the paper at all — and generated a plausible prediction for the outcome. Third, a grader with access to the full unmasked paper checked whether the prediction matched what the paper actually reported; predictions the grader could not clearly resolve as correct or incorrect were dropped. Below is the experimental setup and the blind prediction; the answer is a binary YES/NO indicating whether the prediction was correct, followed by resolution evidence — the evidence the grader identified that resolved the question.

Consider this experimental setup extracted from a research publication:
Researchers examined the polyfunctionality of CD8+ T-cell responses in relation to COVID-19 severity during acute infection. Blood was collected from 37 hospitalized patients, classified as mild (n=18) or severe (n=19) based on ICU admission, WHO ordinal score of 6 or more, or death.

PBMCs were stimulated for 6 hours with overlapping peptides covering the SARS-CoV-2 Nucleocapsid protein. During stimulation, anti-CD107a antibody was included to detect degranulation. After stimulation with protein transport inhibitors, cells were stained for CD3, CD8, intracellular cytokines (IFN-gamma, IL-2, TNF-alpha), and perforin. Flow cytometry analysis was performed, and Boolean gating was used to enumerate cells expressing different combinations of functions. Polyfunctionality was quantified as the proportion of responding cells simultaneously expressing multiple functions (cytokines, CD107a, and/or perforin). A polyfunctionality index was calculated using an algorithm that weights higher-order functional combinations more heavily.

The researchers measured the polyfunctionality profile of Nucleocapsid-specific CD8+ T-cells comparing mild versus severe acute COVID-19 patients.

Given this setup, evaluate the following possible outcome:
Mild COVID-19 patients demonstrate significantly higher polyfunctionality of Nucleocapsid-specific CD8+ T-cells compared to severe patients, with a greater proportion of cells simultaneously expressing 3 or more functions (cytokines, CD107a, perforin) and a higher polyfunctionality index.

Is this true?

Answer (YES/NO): NO